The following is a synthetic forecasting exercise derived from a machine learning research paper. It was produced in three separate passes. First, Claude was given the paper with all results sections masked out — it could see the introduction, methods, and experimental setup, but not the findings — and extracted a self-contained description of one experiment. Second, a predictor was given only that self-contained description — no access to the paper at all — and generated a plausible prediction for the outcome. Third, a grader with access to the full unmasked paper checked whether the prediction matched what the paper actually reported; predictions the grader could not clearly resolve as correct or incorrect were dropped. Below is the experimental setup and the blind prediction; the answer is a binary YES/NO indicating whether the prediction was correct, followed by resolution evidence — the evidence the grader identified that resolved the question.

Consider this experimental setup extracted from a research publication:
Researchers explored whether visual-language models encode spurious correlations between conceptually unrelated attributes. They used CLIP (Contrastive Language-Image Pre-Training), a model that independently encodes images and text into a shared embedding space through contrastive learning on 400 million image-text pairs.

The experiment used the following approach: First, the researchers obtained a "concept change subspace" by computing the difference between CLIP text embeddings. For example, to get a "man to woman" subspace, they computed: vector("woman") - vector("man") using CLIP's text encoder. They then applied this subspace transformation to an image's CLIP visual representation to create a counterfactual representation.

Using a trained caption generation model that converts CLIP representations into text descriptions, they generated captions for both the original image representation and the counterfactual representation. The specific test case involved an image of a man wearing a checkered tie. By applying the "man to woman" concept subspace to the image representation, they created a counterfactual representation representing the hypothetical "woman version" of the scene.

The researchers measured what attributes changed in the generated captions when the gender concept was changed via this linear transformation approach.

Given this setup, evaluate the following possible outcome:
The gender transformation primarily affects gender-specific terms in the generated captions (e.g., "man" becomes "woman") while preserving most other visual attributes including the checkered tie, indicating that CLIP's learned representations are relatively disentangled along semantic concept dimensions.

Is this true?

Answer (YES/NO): NO